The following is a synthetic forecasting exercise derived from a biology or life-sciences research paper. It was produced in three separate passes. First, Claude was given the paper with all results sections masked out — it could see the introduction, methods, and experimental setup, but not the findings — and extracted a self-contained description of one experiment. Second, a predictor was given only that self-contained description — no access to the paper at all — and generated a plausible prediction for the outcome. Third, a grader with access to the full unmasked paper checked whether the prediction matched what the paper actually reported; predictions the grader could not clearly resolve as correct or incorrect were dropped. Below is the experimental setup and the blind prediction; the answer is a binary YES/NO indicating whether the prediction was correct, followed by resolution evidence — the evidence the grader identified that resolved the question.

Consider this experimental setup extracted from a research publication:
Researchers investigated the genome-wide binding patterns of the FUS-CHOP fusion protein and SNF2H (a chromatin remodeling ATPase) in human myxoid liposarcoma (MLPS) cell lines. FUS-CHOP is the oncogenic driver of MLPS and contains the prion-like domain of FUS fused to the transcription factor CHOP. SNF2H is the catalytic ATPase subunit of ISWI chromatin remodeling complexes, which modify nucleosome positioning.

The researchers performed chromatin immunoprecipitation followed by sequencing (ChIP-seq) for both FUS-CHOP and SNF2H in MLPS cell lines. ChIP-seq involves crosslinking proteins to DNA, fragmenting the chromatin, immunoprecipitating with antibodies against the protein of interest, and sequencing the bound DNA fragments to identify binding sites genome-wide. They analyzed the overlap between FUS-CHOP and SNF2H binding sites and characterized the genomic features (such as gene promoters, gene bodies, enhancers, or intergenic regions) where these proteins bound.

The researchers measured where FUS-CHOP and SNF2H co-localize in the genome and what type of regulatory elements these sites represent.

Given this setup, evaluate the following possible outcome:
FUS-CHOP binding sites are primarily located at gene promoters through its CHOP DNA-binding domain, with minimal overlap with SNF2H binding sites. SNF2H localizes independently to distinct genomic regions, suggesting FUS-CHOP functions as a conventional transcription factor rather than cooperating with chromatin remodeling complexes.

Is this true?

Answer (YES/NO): NO